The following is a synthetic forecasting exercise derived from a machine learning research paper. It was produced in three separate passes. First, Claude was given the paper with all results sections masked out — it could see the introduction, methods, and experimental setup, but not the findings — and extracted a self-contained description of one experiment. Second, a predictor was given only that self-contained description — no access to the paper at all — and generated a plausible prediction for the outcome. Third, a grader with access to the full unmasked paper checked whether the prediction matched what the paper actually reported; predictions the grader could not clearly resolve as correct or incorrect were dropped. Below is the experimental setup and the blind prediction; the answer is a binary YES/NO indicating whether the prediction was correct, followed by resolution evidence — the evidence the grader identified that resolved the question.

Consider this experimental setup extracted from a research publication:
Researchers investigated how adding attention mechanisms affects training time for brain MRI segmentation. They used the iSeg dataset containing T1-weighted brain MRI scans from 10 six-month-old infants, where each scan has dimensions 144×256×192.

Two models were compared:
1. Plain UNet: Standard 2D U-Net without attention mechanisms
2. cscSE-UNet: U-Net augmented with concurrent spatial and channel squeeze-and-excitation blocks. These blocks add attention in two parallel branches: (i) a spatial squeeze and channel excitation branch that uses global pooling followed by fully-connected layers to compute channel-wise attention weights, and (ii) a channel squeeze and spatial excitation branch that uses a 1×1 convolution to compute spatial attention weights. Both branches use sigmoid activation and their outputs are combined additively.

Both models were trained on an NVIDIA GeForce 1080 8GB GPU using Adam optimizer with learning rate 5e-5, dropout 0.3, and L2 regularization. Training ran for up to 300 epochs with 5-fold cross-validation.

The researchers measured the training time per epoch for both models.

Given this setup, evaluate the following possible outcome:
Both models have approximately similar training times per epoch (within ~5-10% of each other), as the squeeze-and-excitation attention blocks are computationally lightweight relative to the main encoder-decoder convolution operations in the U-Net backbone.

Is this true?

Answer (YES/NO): NO